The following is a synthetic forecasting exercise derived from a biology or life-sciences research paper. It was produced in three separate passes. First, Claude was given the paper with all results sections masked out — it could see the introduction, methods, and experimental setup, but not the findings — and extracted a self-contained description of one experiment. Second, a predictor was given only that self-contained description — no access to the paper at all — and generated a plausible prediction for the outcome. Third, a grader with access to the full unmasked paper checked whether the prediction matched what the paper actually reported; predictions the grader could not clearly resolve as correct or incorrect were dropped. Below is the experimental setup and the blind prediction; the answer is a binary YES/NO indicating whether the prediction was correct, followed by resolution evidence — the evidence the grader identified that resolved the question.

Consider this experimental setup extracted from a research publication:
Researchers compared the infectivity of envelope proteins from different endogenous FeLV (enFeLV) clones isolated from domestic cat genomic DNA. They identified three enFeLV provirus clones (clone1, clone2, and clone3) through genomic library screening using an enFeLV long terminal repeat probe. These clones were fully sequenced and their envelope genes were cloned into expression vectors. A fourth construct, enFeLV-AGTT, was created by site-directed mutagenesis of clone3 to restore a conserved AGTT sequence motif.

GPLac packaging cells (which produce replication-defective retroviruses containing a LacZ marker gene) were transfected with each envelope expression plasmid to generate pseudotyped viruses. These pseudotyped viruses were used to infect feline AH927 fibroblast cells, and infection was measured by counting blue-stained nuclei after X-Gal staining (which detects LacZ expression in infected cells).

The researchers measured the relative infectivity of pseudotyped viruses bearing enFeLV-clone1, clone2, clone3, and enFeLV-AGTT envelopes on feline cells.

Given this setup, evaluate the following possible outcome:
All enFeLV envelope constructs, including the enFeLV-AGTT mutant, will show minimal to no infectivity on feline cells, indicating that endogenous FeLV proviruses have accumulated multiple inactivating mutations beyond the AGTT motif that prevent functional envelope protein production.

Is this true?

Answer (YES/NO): NO